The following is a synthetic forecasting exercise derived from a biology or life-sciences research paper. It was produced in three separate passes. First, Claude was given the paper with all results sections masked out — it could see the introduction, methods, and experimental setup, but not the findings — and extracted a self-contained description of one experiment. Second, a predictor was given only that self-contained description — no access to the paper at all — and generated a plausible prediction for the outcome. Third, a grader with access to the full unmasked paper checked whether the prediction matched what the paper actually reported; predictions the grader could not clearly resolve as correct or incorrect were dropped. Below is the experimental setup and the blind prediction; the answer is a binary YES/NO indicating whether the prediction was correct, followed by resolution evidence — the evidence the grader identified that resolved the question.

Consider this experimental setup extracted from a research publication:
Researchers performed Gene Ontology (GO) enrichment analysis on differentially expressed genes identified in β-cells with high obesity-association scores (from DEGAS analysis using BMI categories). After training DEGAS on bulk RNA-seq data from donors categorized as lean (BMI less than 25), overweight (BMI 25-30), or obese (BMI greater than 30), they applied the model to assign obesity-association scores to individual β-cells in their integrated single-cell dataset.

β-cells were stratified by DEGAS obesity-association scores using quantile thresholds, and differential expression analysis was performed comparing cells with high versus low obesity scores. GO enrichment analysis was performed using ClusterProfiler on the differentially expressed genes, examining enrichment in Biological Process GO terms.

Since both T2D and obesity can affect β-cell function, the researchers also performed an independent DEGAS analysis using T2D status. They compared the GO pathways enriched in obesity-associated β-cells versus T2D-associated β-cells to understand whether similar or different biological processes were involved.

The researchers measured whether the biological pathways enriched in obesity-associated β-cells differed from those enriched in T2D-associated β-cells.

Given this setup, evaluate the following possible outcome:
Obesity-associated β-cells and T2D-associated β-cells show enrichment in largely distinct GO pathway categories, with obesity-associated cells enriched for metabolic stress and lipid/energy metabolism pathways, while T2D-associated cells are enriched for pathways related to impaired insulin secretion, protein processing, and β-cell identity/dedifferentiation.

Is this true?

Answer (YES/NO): NO